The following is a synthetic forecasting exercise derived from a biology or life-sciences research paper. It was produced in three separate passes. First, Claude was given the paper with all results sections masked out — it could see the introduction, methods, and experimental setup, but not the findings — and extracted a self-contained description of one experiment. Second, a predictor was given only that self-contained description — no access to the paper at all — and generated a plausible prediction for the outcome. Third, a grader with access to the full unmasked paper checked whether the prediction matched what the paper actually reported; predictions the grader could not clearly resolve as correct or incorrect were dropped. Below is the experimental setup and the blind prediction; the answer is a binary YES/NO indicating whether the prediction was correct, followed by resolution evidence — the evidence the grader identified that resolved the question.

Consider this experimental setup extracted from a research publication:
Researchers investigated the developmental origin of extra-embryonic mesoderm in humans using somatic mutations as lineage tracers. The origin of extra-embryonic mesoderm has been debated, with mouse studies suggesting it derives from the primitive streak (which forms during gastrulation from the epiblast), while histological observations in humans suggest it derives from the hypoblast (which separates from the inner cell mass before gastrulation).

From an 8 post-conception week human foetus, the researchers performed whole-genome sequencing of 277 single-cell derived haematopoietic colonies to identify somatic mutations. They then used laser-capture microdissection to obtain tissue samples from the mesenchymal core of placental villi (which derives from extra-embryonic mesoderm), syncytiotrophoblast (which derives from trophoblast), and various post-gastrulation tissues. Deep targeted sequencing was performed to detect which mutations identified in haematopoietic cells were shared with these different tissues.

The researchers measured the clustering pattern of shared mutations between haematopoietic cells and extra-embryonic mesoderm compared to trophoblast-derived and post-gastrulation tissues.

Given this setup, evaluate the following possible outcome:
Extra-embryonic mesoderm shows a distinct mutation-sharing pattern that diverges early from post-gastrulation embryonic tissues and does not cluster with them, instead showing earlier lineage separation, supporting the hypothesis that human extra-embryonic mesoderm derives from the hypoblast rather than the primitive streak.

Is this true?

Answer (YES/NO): YES